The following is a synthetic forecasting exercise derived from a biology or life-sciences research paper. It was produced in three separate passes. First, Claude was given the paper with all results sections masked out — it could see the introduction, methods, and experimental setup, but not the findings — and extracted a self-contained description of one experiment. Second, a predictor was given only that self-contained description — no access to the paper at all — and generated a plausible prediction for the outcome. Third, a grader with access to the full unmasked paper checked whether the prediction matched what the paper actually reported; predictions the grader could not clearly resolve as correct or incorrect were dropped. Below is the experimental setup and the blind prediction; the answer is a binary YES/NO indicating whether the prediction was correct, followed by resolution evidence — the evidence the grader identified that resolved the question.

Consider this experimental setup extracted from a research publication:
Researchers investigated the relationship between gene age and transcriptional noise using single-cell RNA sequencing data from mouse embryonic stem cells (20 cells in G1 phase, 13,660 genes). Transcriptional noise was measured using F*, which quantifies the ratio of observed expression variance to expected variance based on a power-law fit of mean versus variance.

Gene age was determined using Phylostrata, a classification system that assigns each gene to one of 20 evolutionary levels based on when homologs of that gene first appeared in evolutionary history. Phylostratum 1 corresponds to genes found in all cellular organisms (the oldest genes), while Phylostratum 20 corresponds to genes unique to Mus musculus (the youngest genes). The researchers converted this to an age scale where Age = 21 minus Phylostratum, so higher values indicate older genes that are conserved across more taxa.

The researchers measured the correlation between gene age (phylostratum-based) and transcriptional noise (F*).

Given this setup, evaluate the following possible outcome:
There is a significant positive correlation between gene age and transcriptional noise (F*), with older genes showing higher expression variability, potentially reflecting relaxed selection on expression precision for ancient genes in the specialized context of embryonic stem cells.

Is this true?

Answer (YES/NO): NO